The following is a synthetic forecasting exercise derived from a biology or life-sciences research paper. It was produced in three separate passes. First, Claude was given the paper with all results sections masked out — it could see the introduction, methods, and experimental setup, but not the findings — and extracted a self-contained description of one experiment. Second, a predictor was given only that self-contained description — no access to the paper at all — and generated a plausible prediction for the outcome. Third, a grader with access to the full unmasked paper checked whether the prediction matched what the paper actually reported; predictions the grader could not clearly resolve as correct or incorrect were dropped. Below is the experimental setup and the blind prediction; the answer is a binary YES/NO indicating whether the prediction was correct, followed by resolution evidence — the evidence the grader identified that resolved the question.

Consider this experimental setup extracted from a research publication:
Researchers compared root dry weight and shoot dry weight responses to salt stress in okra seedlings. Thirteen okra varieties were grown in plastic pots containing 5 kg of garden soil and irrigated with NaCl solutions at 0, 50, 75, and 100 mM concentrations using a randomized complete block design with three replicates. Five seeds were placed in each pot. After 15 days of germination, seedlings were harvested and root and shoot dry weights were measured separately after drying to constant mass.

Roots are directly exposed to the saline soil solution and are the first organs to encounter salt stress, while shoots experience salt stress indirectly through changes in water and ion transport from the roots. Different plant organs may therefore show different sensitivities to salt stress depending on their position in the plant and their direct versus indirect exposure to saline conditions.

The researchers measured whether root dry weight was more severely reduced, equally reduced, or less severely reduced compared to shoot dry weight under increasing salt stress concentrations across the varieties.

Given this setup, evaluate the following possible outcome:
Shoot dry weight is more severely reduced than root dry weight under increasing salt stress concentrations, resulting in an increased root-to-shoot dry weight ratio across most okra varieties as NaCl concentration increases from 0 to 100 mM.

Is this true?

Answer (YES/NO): NO